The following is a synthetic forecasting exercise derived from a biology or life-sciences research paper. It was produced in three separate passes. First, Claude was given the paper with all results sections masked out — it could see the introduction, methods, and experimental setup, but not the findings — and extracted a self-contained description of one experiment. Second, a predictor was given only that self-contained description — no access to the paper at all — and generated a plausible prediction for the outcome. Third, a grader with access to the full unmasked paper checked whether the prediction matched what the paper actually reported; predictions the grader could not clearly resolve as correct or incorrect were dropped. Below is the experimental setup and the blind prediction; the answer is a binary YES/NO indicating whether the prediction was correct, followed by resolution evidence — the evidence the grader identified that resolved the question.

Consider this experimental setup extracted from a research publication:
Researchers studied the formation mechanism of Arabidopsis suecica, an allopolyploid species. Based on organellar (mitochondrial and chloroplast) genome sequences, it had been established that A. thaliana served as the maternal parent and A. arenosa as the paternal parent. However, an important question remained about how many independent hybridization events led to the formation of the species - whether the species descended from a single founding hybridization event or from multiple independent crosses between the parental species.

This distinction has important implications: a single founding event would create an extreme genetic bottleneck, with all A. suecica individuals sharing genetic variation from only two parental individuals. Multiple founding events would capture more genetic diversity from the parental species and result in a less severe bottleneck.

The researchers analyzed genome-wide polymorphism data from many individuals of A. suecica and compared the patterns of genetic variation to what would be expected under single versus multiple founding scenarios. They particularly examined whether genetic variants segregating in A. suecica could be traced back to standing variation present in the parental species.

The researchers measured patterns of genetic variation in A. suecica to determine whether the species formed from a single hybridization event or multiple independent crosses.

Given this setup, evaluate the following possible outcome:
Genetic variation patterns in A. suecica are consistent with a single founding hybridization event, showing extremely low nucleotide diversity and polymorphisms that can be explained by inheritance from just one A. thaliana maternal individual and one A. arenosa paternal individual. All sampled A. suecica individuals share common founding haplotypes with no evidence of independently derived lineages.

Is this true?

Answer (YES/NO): NO